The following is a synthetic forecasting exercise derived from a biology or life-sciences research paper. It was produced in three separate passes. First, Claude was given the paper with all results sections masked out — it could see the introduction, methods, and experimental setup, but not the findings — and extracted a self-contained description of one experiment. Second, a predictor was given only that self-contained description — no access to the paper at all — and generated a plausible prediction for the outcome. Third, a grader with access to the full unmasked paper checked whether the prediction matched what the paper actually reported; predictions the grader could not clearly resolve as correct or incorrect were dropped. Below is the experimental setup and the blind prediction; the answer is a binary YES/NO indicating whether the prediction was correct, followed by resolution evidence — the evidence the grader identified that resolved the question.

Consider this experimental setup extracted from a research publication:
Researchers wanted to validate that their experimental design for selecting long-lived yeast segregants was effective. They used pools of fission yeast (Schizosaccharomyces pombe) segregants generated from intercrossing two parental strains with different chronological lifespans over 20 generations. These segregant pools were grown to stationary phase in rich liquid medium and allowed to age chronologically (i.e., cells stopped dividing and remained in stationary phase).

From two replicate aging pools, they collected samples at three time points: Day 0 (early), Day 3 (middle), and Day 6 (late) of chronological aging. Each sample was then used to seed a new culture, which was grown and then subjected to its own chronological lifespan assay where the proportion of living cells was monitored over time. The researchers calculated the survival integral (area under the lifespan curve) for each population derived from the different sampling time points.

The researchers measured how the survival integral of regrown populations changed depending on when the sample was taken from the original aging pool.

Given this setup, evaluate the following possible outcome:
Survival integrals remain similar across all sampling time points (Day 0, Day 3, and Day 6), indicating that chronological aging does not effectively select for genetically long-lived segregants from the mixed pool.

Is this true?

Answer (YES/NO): NO